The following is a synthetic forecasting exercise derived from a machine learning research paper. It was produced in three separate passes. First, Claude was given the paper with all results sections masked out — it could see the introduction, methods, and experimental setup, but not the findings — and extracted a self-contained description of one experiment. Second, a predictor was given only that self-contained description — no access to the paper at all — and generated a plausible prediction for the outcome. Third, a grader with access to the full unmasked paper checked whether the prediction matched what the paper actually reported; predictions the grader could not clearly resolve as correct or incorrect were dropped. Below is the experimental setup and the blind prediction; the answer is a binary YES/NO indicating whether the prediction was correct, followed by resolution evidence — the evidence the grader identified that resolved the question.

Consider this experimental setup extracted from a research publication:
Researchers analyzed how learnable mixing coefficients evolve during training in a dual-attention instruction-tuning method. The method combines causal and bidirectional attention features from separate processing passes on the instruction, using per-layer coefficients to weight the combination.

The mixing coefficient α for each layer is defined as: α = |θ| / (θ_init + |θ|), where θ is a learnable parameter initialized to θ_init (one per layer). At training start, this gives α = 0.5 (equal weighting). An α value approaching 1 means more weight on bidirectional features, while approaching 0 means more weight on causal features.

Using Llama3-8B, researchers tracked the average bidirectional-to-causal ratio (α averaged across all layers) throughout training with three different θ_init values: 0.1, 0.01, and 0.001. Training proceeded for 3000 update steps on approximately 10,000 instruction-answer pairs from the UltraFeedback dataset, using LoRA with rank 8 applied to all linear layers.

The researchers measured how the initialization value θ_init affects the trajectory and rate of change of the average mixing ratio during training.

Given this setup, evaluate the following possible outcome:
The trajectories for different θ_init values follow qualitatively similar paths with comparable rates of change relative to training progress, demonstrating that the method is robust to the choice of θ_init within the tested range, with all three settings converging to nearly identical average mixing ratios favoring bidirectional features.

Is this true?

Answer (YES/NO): NO